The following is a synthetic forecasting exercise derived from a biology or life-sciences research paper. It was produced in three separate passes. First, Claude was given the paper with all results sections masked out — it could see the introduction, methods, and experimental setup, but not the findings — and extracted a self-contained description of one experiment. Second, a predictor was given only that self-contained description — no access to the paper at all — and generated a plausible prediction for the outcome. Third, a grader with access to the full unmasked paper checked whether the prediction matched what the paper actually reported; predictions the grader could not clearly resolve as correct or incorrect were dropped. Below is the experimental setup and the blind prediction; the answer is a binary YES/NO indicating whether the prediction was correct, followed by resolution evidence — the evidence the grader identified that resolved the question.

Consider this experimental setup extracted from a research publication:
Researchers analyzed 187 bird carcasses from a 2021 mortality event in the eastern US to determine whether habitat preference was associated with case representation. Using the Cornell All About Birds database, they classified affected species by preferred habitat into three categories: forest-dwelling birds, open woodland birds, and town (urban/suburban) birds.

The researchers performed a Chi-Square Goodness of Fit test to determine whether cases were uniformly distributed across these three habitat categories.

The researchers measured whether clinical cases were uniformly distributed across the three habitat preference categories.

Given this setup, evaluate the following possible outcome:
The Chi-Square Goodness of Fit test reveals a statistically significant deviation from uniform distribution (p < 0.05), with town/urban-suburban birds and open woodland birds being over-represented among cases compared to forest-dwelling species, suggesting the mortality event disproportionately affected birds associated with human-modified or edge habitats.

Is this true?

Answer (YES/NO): NO